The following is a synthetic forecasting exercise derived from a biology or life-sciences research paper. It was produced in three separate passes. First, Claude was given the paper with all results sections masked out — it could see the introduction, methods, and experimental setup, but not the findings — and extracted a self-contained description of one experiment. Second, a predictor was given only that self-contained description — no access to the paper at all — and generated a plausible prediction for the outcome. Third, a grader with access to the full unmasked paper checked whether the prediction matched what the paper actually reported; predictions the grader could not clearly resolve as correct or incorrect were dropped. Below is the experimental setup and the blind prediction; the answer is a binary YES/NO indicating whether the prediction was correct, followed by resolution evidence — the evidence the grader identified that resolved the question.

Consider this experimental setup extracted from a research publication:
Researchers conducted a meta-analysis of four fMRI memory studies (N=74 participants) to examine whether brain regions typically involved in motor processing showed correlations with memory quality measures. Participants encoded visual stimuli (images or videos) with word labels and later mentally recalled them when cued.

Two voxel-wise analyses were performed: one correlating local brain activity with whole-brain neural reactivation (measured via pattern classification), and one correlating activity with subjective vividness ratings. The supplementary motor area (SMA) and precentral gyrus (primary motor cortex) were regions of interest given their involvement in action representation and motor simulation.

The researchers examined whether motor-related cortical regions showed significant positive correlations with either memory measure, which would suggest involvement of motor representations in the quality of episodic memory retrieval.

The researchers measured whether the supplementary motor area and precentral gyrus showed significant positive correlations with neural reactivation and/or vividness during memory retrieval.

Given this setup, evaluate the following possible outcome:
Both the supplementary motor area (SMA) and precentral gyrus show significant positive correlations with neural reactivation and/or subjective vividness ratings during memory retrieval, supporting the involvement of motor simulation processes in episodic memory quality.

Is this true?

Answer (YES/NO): NO